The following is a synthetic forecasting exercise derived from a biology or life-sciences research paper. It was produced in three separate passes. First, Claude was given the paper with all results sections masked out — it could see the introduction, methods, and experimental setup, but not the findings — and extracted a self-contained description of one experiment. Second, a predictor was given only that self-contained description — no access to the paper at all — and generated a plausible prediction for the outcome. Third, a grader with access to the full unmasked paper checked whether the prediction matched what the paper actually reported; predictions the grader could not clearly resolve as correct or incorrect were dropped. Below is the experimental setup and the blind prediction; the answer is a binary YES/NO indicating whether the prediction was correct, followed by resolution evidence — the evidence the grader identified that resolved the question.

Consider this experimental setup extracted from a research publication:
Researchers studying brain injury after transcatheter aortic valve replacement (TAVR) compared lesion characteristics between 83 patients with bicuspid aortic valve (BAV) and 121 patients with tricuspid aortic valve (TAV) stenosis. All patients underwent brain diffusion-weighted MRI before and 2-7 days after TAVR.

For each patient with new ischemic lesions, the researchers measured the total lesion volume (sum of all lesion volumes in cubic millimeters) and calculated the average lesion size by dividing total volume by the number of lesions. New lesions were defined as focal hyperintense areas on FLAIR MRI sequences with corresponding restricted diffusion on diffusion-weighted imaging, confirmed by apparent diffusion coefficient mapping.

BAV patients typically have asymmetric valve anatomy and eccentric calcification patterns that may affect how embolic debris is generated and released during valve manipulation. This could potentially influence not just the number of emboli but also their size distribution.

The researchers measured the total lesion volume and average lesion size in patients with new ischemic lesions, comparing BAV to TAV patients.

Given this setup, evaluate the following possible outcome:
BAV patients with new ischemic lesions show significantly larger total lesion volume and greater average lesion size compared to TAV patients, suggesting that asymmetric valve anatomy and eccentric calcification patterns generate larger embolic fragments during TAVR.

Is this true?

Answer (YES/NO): YES